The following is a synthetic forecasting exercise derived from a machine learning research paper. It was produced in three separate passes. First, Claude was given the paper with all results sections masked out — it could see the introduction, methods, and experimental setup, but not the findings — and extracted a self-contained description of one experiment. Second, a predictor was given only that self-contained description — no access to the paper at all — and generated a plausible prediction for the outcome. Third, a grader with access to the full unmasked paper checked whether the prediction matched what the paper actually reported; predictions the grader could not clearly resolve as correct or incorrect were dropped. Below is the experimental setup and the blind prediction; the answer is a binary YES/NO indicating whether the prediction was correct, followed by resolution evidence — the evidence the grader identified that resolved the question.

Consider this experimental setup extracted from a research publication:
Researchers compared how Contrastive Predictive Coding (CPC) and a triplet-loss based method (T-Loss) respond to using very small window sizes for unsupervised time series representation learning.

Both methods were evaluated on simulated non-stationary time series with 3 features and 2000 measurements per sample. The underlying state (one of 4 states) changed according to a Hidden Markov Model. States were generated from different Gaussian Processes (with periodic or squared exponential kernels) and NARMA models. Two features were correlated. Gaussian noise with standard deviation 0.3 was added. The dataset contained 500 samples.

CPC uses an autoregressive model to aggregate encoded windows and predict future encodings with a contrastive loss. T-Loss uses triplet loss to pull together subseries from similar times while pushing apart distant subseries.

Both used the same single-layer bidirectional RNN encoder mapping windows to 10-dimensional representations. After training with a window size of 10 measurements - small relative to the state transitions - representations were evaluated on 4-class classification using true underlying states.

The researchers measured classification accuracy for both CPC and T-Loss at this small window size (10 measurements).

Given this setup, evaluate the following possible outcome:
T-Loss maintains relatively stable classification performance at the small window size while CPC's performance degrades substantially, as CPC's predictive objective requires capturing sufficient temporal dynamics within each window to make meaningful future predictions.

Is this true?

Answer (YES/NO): NO